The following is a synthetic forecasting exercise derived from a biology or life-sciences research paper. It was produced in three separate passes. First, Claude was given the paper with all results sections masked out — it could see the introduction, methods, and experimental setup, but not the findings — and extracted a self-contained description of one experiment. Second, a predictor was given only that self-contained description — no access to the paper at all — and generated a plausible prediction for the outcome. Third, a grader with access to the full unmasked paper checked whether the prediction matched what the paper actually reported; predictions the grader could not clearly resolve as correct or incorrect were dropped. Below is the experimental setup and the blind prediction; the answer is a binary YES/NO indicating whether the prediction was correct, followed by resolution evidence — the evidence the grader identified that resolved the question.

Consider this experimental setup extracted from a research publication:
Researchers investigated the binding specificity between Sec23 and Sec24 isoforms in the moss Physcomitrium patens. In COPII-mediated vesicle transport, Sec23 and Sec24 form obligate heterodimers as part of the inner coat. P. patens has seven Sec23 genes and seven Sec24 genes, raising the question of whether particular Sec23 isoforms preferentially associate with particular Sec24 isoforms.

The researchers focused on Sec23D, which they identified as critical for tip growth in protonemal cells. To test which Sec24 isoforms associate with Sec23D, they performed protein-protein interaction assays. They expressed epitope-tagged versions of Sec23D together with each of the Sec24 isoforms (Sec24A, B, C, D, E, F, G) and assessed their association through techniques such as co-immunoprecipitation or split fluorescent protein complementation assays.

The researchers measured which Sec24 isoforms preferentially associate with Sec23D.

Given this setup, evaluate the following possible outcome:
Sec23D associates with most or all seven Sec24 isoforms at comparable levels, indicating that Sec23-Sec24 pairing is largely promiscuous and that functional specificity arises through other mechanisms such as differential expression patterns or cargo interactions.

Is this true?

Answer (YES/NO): NO